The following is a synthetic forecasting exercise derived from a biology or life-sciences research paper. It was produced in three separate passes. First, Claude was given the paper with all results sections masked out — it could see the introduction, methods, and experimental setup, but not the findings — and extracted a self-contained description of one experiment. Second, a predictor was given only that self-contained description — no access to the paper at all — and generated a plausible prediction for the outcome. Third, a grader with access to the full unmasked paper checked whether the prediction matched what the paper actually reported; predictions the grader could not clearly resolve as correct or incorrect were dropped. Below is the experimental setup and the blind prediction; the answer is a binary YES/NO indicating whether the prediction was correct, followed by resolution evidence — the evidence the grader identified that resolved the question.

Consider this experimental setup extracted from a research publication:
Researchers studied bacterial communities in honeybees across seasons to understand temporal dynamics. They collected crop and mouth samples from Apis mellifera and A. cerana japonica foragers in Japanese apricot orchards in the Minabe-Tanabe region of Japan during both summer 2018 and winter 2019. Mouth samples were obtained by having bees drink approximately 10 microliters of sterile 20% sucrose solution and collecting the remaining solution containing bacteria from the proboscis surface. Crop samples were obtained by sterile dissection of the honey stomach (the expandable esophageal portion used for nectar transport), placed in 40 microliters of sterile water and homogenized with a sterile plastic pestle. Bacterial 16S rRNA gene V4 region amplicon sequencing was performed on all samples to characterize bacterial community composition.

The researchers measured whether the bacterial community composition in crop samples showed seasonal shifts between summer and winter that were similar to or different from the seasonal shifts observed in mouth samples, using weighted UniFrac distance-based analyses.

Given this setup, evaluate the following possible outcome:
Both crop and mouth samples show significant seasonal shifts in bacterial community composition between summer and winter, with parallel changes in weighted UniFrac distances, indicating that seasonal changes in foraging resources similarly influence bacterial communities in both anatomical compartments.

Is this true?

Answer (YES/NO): NO